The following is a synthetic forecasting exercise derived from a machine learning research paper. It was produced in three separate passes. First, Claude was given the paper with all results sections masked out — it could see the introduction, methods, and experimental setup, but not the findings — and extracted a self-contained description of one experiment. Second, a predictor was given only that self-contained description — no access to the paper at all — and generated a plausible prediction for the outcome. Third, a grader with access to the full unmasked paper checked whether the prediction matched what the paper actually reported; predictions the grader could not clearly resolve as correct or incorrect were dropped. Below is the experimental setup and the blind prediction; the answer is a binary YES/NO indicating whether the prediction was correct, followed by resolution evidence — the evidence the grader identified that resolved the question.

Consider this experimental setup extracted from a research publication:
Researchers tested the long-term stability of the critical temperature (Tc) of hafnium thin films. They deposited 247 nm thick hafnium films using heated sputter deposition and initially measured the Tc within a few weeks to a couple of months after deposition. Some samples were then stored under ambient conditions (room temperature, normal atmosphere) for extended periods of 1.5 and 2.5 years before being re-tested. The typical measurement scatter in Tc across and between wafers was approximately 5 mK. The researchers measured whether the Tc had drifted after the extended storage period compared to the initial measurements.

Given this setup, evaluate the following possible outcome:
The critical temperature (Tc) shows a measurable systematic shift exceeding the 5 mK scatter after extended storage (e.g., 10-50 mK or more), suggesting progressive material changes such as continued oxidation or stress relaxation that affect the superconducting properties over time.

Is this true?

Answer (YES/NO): NO